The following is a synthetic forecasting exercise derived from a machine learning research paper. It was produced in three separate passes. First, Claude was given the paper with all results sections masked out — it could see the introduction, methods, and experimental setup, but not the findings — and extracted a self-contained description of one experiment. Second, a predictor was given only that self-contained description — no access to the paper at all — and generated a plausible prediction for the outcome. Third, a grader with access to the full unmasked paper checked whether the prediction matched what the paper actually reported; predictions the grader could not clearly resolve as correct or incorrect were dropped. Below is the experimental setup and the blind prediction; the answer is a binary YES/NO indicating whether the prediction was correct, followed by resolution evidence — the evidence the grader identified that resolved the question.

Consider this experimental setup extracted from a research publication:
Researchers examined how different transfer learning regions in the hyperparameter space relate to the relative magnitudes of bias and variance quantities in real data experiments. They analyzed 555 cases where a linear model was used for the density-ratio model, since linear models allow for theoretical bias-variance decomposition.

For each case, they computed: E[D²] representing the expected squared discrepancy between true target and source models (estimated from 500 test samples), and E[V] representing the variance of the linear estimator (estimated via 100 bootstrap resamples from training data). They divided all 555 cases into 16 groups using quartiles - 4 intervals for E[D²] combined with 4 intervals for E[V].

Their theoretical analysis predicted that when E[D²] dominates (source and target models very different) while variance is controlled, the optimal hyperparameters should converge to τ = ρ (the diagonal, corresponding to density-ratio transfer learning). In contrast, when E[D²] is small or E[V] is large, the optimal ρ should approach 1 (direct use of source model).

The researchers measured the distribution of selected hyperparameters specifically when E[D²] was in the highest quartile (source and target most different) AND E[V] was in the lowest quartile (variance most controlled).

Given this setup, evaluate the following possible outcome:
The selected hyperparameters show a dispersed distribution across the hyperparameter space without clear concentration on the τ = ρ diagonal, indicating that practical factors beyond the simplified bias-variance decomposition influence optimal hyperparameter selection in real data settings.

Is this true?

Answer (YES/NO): NO